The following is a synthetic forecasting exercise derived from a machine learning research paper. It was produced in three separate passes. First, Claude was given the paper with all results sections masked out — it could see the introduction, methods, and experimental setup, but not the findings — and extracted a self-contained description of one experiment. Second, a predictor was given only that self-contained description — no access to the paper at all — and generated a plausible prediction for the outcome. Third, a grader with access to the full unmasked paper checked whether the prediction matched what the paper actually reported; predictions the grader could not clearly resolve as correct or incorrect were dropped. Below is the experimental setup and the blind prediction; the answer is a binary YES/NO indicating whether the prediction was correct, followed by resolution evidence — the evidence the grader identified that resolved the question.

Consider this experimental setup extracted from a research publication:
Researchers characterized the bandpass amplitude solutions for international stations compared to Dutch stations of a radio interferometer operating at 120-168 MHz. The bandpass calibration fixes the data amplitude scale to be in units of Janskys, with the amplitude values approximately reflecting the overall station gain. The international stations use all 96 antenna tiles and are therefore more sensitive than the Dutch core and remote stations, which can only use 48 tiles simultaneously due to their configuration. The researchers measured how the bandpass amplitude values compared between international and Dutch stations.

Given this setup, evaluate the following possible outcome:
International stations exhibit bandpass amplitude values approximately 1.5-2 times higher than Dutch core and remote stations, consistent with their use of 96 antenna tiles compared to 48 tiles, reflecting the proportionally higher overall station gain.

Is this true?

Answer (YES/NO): NO